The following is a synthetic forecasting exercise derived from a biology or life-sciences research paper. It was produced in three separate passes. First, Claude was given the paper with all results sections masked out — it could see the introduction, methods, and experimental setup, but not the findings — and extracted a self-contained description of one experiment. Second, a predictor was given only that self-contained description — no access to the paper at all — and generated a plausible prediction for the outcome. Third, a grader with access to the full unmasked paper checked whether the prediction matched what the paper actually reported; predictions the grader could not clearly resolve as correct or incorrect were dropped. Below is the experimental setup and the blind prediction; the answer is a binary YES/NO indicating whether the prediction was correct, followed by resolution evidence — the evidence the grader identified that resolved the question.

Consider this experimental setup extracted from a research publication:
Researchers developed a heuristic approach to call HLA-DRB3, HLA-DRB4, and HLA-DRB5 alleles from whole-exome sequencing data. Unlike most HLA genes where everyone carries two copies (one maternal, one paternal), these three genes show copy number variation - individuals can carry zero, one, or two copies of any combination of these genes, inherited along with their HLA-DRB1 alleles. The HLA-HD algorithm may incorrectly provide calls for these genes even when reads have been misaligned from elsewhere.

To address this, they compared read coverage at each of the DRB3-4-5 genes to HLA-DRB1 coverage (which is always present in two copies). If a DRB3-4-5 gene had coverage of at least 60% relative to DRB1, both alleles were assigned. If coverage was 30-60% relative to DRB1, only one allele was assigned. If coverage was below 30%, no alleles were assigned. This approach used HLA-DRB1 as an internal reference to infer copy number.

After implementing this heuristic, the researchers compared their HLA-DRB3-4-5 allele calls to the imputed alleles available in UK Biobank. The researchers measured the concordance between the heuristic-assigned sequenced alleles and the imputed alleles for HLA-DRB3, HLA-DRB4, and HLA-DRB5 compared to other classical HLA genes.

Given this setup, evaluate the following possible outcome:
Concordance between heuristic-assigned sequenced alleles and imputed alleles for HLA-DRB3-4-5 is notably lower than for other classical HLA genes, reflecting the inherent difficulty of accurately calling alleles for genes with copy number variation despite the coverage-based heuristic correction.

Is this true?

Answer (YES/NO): NO